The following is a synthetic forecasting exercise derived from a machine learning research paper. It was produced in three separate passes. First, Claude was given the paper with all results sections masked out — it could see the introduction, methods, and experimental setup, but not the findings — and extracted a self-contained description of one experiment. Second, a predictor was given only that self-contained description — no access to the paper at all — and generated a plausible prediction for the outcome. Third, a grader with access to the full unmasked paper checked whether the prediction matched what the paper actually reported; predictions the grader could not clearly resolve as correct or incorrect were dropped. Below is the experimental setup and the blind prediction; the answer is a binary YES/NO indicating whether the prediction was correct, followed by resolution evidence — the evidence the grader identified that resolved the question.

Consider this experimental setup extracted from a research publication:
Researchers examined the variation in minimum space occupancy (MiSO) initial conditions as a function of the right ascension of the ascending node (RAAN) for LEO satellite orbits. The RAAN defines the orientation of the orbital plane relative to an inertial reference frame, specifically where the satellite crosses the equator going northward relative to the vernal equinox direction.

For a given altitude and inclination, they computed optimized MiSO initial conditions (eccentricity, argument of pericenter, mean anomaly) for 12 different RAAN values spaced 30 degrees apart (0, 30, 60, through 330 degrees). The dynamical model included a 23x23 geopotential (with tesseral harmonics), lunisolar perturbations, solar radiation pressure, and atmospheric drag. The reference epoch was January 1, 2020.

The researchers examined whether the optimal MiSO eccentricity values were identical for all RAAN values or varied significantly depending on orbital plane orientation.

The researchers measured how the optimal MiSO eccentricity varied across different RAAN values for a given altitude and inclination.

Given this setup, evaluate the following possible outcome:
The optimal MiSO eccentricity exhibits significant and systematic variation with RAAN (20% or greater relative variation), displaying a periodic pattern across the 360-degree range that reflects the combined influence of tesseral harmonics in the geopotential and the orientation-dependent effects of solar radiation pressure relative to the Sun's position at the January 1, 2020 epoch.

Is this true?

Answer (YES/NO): NO